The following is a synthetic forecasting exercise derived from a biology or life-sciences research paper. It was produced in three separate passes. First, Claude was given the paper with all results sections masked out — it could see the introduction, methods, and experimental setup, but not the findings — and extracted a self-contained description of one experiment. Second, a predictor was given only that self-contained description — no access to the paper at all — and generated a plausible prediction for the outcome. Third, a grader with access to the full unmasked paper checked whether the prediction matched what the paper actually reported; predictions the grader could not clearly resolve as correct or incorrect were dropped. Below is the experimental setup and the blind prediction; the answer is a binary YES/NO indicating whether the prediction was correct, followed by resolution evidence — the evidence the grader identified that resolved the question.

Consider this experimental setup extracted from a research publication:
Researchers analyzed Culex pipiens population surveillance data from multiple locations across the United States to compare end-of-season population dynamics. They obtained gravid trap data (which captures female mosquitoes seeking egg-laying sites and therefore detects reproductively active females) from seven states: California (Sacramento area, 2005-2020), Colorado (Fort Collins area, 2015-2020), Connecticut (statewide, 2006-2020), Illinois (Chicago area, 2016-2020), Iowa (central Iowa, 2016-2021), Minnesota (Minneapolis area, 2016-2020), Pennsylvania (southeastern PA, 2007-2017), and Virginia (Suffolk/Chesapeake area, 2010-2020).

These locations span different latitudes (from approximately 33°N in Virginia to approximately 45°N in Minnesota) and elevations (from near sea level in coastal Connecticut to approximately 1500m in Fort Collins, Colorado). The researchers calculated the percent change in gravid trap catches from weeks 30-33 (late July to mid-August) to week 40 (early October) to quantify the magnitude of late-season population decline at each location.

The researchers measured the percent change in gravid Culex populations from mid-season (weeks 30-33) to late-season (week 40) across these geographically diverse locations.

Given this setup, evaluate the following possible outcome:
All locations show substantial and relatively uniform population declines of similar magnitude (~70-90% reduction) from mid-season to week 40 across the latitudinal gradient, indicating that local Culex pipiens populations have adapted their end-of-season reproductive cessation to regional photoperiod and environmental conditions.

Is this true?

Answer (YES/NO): NO